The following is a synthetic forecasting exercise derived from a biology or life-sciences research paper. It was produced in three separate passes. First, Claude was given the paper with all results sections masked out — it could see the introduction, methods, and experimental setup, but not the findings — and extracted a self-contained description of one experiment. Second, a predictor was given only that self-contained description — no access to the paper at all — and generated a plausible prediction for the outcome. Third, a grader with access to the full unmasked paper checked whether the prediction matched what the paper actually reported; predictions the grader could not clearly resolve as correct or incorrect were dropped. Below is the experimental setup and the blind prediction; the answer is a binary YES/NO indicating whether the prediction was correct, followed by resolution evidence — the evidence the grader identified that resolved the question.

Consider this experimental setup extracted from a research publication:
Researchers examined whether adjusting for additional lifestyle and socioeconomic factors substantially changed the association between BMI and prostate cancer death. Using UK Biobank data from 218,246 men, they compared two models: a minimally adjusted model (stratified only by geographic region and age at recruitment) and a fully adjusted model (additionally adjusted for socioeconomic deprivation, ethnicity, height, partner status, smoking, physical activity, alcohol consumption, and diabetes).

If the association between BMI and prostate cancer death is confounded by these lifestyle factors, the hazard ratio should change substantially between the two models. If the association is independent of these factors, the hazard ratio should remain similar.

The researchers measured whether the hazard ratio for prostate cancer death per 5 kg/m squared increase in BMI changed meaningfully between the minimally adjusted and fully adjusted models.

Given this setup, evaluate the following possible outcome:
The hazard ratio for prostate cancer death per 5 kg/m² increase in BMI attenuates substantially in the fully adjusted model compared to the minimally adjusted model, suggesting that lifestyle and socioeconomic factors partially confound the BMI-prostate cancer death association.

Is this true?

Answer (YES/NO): NO